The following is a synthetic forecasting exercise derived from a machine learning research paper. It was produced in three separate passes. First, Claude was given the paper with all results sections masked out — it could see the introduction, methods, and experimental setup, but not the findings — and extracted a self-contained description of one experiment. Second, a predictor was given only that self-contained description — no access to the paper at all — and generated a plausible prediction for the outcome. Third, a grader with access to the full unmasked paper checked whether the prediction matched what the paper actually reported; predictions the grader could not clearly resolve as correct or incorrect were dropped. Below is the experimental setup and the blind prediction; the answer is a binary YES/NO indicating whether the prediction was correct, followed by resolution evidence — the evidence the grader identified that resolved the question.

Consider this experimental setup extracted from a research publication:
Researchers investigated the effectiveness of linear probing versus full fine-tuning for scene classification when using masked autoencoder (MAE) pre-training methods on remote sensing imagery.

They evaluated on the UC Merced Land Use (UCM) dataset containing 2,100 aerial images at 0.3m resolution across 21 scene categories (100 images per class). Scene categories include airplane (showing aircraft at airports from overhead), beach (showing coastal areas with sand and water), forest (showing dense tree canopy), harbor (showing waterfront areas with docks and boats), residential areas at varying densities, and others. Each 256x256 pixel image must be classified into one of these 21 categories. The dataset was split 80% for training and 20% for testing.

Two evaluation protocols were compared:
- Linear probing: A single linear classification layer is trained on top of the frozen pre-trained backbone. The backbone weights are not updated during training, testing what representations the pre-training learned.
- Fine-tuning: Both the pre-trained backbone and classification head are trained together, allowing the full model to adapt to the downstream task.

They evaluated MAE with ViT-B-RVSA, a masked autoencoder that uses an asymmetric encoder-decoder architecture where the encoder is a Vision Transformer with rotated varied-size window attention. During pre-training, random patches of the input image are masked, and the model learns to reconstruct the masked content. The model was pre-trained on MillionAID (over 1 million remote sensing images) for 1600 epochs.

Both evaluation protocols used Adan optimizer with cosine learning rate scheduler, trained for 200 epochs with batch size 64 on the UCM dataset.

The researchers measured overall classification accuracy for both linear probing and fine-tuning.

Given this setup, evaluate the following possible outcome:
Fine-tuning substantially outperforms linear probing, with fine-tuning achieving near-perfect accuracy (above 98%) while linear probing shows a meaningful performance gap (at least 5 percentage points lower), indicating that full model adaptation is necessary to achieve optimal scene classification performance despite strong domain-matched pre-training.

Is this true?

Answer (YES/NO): YES